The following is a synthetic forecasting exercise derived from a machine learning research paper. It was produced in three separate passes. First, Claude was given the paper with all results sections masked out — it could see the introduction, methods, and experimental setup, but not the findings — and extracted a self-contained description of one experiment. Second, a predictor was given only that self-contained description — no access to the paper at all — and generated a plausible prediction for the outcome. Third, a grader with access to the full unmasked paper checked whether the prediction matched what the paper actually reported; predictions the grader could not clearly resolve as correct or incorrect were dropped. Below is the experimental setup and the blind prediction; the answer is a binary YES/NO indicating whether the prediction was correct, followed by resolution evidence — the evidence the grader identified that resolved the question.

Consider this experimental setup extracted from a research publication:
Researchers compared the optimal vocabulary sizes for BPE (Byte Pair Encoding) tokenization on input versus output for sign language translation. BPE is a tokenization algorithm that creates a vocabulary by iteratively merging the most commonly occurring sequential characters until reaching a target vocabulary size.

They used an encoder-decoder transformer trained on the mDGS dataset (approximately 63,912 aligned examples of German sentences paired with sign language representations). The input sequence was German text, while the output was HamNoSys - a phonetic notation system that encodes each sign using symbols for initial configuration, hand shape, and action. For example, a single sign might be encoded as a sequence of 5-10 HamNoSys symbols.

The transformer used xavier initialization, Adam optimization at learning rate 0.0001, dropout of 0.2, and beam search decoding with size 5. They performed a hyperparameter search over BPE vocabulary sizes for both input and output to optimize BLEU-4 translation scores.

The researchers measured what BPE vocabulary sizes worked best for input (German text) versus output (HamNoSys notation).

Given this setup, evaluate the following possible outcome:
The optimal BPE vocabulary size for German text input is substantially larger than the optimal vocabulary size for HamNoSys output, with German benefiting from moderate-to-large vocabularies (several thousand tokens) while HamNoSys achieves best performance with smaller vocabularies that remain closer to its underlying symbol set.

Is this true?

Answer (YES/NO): NO